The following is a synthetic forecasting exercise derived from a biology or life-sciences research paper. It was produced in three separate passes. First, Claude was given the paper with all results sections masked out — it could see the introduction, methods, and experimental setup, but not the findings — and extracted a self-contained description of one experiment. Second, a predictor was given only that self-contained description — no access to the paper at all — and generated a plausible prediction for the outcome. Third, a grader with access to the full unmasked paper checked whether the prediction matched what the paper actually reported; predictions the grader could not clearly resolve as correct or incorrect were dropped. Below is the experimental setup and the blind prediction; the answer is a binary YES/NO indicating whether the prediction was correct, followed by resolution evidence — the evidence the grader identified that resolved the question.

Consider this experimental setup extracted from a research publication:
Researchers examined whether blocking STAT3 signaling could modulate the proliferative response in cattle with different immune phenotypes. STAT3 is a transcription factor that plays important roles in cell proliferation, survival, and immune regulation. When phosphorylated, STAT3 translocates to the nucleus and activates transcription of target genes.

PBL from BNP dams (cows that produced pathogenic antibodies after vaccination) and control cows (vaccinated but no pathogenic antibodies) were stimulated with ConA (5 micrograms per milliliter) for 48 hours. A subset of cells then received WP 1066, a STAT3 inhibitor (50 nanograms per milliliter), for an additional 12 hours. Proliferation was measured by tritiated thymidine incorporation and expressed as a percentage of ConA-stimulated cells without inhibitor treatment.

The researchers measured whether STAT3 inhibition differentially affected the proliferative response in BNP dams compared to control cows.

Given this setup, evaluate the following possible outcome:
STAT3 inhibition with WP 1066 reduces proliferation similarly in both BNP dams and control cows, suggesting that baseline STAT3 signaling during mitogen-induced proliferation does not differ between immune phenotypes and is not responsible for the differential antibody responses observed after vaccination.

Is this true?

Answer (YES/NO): NO